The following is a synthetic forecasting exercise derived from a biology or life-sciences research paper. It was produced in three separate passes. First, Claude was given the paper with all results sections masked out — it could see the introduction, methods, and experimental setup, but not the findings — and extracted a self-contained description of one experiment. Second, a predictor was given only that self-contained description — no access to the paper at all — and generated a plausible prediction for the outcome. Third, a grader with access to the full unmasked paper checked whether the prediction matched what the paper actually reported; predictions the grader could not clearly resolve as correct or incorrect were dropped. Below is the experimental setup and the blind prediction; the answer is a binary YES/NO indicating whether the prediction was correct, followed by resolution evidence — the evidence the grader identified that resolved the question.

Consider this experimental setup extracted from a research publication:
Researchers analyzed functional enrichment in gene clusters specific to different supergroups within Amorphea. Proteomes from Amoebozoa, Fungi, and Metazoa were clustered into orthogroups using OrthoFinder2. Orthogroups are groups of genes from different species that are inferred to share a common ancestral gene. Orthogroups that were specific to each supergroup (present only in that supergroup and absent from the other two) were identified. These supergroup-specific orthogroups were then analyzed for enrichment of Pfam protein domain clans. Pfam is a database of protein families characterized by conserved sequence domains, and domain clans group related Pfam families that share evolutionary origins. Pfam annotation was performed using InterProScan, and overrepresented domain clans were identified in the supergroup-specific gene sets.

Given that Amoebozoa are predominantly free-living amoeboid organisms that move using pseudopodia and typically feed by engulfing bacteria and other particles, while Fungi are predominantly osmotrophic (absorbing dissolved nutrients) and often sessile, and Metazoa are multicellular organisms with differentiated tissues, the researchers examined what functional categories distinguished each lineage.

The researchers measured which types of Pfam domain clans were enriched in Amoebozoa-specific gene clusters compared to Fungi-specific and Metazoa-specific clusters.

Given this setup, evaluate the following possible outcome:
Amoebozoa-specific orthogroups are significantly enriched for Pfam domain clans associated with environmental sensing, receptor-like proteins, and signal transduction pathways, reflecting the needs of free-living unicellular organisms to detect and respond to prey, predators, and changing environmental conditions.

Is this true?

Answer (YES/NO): NO